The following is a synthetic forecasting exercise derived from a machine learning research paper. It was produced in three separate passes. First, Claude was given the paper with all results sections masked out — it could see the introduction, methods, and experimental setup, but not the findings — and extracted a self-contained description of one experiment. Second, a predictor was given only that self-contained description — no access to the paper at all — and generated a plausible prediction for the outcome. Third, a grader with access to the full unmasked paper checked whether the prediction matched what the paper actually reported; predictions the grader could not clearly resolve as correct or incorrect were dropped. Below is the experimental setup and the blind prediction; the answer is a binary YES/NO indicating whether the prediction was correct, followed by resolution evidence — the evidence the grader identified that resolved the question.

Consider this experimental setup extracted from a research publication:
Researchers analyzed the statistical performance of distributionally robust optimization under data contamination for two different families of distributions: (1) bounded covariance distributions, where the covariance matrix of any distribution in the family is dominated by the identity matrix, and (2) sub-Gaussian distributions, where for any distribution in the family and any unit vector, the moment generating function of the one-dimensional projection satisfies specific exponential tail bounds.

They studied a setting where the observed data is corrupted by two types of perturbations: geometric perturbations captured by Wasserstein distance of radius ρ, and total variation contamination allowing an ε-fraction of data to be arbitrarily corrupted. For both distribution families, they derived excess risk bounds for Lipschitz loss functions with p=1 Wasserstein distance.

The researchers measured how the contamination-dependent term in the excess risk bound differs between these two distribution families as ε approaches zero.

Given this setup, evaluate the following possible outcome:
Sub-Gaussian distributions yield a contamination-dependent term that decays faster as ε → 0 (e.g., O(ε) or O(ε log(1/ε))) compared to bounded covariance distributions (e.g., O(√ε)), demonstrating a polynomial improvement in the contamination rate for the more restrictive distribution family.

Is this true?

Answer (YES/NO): YES